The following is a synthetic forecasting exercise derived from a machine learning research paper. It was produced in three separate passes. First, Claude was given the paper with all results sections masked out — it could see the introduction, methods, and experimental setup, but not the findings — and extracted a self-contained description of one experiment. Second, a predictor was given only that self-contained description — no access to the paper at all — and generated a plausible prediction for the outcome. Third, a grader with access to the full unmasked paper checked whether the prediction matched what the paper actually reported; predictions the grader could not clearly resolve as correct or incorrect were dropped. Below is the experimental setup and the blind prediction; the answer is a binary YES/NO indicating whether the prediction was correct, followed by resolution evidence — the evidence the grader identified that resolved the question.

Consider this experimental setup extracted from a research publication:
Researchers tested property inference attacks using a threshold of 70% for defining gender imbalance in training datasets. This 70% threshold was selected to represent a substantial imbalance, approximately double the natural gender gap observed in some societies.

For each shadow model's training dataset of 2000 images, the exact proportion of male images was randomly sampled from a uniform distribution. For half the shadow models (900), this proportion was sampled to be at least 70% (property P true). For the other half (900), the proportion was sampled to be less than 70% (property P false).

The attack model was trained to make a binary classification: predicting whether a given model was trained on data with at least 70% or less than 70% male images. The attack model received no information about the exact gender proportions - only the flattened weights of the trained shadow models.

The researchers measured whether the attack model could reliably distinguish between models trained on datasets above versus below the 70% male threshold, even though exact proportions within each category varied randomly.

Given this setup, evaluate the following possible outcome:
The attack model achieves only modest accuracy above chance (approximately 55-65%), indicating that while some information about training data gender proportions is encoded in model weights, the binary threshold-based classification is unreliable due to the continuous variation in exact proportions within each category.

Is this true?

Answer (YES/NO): NO